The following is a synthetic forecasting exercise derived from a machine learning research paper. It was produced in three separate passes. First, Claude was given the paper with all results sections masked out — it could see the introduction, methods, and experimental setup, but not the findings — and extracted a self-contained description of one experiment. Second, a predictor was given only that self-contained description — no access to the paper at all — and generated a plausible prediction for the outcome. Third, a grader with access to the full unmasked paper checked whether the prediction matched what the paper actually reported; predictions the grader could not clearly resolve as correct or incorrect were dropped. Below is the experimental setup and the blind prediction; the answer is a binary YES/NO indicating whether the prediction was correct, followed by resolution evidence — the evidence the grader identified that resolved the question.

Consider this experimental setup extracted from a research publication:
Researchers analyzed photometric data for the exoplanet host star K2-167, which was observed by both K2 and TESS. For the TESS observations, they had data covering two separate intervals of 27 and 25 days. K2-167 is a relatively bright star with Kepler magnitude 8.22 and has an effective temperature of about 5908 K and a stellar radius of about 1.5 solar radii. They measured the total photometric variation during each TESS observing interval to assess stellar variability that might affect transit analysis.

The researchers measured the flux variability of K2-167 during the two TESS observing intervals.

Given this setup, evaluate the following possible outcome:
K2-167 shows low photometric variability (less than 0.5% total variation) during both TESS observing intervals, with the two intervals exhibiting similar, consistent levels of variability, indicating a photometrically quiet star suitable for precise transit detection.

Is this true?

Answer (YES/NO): NO